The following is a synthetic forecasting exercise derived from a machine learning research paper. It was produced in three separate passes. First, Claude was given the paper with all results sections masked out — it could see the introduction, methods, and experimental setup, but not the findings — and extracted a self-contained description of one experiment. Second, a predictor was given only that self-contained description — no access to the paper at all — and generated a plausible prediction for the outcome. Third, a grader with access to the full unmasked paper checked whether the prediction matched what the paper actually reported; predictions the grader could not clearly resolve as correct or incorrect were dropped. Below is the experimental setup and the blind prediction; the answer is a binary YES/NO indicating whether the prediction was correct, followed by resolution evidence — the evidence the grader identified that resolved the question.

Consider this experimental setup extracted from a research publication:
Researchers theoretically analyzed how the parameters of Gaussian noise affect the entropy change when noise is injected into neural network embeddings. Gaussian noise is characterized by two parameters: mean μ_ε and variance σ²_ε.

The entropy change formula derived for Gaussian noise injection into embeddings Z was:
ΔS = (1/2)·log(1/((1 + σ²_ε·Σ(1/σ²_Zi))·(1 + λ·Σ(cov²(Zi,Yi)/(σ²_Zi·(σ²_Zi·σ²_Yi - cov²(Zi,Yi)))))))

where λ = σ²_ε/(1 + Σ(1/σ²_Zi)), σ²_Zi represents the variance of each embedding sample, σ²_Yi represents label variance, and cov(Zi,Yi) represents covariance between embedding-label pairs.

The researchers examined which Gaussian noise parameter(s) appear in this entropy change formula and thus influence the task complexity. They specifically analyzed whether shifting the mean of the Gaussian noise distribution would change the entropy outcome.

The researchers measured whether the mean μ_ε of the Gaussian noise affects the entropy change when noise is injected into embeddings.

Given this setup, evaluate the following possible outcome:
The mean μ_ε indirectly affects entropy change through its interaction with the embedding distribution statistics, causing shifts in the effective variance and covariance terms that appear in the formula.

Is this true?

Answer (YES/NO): NO